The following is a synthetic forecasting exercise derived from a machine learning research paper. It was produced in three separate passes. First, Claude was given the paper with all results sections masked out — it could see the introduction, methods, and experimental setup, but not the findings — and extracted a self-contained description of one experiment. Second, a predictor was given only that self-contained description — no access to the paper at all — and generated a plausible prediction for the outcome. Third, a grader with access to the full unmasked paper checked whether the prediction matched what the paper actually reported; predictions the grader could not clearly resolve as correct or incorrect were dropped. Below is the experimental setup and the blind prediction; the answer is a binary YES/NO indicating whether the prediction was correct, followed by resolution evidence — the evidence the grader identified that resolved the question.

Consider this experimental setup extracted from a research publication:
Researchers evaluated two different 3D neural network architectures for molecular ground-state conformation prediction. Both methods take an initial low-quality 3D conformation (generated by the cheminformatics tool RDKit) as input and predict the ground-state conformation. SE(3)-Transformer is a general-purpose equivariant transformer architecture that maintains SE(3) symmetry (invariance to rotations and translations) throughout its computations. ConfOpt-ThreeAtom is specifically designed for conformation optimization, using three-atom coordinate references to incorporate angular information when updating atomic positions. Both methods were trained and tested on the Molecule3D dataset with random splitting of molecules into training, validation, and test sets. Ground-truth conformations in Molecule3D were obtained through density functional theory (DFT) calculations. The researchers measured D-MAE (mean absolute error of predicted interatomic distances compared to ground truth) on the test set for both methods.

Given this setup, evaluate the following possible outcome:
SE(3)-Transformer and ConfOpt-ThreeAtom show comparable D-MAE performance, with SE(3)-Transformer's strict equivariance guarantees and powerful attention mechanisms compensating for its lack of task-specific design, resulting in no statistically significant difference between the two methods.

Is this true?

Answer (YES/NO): NO